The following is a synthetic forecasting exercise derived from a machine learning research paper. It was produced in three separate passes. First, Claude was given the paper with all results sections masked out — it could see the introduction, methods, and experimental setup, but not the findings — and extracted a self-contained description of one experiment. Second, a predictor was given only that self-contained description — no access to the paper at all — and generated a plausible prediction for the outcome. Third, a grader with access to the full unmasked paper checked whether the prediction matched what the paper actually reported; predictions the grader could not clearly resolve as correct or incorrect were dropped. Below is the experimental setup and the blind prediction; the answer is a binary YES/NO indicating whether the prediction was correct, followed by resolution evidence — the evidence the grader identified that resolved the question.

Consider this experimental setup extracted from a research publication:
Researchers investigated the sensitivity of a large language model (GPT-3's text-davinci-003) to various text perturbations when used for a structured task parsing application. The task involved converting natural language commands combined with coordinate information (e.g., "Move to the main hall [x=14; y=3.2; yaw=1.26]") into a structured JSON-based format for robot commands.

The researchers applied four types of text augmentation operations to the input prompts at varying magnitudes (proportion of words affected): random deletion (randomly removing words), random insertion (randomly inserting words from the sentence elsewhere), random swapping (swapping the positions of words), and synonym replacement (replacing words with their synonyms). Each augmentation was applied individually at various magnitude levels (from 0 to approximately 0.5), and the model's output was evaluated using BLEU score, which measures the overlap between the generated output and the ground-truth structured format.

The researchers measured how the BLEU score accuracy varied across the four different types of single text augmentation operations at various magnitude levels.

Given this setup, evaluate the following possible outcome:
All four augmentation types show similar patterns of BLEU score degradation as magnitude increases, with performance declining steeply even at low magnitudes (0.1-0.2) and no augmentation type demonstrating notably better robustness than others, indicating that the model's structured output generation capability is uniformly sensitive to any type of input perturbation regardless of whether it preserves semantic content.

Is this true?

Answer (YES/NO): NO